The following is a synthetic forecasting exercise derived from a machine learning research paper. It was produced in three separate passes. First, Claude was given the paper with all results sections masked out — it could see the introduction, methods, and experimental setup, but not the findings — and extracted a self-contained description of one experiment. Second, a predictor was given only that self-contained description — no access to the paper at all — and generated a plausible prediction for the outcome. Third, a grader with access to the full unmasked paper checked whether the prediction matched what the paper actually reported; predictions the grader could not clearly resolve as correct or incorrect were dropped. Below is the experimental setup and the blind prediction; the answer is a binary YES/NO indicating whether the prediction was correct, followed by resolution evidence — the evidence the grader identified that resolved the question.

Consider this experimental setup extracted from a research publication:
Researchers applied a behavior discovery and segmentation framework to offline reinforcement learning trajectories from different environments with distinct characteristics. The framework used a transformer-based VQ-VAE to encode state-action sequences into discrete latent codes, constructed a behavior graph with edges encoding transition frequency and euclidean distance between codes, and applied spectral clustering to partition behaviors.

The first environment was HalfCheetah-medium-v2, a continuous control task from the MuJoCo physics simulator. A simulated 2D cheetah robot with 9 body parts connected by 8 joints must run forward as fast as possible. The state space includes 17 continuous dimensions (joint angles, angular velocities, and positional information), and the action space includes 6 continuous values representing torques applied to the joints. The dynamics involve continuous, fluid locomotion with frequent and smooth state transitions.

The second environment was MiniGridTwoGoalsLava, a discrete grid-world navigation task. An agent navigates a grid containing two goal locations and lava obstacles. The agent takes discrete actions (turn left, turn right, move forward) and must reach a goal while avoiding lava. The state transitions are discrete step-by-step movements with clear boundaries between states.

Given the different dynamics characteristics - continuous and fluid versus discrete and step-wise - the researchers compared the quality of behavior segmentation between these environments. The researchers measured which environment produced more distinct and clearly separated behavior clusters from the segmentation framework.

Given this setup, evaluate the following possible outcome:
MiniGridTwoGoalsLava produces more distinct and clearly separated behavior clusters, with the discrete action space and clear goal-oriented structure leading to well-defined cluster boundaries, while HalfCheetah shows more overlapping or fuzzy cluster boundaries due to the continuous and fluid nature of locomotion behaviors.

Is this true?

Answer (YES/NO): YES